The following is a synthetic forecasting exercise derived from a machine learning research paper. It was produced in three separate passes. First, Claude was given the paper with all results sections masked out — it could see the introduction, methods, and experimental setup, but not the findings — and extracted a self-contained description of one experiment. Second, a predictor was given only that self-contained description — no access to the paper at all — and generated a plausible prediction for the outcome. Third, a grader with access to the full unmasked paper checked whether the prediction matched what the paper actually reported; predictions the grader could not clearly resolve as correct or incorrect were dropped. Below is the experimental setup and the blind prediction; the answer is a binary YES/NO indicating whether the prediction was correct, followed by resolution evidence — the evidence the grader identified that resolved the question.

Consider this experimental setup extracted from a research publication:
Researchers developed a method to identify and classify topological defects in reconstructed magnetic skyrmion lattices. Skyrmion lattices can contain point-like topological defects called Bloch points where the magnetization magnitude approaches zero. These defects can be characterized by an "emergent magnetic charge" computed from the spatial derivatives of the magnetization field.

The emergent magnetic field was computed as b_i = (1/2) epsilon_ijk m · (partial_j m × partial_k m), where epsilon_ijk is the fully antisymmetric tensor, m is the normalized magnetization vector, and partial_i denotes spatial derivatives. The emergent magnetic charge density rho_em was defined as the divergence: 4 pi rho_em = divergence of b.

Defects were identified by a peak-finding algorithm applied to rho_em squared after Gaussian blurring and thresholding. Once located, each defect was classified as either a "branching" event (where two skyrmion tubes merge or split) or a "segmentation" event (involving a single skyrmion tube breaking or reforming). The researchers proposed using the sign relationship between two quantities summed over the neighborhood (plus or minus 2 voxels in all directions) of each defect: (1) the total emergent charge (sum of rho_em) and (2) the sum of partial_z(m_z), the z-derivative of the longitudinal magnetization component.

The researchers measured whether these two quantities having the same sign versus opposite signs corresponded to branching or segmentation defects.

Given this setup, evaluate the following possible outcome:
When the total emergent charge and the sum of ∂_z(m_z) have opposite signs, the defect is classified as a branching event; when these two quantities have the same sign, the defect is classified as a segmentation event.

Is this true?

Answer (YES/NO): YES